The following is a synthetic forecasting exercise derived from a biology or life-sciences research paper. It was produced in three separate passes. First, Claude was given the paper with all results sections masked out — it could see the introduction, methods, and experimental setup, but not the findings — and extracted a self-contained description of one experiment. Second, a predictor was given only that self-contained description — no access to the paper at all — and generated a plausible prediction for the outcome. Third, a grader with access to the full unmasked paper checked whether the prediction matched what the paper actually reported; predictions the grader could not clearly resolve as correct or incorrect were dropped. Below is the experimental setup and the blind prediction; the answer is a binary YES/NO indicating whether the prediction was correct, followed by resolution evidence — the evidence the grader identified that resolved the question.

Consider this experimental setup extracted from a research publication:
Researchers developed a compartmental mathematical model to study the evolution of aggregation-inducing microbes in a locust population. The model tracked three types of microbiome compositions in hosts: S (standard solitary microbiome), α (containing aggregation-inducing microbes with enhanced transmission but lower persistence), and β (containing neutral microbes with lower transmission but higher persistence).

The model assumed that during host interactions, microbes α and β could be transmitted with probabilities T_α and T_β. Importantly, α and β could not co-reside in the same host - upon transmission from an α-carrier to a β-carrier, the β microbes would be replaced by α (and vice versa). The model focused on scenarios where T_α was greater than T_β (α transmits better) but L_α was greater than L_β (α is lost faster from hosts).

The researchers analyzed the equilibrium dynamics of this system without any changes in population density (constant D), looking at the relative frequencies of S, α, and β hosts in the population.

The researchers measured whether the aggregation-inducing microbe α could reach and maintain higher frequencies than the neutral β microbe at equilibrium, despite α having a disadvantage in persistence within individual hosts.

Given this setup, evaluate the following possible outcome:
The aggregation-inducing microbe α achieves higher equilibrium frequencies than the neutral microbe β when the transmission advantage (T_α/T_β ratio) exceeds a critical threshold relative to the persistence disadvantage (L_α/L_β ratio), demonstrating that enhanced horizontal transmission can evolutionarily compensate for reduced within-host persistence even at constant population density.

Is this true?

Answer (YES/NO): NO